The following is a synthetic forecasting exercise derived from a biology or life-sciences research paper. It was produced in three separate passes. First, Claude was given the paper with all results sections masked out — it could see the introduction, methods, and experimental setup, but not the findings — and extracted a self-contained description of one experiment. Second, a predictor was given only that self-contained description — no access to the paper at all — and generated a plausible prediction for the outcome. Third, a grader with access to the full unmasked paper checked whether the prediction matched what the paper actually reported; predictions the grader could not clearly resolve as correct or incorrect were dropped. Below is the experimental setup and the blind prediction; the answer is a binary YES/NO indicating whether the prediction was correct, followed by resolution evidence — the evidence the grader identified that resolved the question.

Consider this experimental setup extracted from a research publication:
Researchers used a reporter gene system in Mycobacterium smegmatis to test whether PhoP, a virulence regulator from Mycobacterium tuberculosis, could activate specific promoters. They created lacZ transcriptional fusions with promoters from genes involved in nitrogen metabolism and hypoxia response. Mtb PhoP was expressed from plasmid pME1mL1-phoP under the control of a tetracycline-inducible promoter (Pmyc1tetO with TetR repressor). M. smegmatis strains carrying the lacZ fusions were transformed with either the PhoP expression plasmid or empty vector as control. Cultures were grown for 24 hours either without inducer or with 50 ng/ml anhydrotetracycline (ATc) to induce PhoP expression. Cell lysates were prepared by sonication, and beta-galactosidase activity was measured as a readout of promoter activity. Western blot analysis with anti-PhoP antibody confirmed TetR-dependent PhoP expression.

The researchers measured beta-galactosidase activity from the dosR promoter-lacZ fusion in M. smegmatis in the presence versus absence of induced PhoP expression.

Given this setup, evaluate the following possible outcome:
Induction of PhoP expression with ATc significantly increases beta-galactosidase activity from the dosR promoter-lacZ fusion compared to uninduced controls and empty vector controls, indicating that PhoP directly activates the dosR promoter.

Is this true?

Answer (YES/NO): YES